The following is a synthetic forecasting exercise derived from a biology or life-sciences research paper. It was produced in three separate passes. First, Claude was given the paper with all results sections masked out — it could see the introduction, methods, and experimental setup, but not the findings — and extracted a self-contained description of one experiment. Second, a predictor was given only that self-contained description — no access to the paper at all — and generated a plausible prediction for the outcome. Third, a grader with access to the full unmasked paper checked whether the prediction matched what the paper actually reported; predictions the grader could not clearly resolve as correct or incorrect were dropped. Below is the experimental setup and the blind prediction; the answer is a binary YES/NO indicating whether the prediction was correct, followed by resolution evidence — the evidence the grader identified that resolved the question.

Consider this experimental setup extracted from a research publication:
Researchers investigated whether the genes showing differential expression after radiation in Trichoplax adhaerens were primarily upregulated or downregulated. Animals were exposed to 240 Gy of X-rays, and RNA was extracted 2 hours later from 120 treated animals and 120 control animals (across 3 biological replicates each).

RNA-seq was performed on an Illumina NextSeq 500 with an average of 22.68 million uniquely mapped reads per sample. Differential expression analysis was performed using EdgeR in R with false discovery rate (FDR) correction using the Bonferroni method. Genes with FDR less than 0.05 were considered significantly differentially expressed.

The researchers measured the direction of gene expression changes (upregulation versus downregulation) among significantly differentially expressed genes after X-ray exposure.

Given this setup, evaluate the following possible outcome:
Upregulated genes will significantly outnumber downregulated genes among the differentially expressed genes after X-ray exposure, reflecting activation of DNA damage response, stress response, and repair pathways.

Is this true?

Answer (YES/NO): NO